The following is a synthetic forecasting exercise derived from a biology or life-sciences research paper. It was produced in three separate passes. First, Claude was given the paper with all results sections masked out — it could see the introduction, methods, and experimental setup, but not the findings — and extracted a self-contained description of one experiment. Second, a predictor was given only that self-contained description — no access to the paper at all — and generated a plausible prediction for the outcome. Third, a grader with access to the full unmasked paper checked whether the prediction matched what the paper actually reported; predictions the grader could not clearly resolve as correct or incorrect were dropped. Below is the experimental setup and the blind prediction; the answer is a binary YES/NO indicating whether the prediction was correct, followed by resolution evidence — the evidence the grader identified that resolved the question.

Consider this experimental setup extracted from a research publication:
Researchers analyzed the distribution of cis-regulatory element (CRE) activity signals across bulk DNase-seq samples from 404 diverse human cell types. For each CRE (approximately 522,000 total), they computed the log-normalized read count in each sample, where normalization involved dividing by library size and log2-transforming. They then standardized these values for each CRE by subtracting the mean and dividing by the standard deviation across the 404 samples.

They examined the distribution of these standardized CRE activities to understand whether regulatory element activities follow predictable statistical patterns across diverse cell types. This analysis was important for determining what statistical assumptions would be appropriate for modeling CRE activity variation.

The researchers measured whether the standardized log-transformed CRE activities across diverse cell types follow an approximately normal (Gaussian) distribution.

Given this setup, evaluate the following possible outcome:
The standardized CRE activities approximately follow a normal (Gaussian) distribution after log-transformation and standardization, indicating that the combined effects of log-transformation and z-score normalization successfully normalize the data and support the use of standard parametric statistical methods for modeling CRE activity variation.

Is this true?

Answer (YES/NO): YES